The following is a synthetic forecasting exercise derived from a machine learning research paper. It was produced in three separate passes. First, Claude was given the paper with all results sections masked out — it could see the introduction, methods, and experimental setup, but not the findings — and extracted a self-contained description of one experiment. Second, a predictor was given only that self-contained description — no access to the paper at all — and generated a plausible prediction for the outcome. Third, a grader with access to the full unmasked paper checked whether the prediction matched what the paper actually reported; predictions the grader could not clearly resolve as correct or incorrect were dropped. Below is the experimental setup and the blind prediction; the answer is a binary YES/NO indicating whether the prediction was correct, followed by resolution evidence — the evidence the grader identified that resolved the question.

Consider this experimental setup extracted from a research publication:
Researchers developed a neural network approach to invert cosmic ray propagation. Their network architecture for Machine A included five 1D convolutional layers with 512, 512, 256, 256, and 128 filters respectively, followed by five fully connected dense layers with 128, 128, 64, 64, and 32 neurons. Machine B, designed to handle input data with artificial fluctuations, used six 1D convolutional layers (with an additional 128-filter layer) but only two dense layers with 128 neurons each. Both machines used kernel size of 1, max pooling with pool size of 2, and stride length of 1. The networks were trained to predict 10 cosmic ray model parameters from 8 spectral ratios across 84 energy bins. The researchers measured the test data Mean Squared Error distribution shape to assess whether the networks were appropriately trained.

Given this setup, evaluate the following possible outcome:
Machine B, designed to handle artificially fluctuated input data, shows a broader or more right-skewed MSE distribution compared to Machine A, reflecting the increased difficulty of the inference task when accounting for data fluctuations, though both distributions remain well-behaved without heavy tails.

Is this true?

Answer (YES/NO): YES